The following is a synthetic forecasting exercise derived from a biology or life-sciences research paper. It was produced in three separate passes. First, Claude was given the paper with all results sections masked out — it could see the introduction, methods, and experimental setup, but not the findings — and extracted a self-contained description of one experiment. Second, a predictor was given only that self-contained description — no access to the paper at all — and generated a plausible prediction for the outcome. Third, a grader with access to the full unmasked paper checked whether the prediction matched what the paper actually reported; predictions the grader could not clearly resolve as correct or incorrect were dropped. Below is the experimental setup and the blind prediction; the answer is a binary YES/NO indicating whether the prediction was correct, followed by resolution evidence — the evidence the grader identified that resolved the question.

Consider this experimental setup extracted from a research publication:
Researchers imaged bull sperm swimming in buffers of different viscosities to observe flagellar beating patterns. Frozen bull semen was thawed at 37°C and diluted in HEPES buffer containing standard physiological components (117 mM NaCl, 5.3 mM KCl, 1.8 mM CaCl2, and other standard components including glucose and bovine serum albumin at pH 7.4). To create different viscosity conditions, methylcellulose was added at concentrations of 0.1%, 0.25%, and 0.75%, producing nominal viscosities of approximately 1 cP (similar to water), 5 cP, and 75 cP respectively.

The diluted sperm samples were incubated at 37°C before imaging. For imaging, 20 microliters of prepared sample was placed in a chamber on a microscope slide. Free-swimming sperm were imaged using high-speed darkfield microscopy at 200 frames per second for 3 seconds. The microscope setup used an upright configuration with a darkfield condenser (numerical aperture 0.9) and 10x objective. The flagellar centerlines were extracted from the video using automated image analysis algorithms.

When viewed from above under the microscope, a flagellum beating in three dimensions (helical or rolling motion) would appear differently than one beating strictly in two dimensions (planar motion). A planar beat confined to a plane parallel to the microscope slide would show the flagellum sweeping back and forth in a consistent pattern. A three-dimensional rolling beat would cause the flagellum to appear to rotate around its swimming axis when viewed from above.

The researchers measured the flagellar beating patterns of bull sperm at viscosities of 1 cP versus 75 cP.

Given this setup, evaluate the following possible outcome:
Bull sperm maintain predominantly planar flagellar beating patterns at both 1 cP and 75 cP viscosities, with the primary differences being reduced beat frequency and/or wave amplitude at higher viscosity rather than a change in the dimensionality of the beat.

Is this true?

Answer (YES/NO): NO